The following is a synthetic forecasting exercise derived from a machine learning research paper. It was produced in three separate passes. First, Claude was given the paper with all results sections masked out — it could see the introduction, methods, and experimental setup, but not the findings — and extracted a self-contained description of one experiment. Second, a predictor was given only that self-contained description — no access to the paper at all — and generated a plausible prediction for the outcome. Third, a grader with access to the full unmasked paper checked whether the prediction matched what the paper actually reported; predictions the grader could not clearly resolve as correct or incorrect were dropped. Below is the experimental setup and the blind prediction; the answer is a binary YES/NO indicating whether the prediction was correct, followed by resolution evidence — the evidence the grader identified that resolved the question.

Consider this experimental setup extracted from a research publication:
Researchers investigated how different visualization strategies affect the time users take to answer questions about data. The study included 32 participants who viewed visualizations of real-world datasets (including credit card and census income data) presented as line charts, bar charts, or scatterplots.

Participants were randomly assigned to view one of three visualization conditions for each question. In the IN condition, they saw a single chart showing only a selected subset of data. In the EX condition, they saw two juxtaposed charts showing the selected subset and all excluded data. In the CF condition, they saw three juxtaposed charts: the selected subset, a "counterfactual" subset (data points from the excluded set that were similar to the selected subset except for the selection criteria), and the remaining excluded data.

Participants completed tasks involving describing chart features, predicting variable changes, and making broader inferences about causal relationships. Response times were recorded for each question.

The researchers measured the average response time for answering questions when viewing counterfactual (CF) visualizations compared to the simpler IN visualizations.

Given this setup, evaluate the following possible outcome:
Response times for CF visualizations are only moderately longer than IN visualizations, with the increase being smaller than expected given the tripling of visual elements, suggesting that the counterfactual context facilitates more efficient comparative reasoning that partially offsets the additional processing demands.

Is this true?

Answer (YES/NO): NO